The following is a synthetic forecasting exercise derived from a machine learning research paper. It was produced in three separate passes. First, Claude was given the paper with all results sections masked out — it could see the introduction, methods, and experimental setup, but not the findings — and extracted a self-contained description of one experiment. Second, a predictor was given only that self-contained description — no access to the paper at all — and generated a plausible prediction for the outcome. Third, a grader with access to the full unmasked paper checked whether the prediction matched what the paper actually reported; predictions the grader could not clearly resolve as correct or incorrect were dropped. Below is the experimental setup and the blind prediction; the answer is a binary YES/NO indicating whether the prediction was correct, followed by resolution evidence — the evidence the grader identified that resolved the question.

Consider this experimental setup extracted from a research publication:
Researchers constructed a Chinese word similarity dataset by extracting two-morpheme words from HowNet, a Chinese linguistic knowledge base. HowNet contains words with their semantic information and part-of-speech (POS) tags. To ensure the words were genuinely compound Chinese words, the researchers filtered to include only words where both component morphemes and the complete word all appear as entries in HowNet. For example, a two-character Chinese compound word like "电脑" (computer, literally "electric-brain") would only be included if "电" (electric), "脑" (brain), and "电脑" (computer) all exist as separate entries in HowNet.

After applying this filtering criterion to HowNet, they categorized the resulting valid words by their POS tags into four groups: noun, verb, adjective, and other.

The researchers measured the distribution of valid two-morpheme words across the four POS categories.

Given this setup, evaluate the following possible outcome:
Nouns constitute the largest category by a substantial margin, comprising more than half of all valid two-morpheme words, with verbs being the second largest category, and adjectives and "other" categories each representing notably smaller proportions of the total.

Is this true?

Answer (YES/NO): YES